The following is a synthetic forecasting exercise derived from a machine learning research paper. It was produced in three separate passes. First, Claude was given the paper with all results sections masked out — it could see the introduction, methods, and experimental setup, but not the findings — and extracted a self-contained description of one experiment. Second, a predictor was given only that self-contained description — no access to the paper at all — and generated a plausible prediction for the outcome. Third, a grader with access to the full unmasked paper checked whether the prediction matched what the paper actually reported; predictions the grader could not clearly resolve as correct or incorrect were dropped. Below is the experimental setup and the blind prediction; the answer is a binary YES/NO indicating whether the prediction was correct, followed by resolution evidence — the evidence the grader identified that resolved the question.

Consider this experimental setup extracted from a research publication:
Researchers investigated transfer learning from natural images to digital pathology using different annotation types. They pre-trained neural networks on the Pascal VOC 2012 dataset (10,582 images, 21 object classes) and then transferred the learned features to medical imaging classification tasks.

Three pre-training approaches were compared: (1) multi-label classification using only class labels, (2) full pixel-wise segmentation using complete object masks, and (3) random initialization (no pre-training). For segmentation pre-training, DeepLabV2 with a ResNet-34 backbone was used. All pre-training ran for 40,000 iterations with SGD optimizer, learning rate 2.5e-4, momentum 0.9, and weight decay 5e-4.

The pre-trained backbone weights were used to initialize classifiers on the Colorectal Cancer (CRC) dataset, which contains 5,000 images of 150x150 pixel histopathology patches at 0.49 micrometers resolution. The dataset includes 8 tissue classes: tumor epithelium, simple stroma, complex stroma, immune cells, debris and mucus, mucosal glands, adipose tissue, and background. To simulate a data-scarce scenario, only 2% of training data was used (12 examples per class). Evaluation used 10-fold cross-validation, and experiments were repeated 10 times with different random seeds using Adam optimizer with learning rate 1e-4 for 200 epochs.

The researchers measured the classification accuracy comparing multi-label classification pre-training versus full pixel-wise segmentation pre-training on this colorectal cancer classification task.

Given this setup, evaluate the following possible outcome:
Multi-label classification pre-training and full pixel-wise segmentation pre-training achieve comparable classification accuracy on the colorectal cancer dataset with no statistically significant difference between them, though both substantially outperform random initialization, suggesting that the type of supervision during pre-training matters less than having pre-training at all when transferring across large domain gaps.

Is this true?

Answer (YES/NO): NO